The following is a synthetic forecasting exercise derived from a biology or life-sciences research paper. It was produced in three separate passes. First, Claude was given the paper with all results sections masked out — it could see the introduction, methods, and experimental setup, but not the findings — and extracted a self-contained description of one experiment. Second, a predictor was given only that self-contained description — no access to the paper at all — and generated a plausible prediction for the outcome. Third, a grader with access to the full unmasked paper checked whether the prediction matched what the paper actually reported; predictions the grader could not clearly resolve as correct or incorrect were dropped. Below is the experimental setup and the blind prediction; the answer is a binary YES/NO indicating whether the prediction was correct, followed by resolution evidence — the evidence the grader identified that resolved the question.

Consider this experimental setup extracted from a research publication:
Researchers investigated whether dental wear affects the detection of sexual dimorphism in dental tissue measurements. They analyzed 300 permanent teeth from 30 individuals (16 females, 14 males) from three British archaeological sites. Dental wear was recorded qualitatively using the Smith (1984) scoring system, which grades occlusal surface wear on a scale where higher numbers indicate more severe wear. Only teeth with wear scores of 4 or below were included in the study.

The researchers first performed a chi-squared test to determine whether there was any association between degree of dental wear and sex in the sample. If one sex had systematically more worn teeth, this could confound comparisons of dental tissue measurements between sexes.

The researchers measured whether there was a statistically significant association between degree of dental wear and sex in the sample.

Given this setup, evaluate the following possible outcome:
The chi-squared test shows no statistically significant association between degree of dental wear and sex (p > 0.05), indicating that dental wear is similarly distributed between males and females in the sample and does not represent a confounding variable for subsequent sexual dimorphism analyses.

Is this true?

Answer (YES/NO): NO